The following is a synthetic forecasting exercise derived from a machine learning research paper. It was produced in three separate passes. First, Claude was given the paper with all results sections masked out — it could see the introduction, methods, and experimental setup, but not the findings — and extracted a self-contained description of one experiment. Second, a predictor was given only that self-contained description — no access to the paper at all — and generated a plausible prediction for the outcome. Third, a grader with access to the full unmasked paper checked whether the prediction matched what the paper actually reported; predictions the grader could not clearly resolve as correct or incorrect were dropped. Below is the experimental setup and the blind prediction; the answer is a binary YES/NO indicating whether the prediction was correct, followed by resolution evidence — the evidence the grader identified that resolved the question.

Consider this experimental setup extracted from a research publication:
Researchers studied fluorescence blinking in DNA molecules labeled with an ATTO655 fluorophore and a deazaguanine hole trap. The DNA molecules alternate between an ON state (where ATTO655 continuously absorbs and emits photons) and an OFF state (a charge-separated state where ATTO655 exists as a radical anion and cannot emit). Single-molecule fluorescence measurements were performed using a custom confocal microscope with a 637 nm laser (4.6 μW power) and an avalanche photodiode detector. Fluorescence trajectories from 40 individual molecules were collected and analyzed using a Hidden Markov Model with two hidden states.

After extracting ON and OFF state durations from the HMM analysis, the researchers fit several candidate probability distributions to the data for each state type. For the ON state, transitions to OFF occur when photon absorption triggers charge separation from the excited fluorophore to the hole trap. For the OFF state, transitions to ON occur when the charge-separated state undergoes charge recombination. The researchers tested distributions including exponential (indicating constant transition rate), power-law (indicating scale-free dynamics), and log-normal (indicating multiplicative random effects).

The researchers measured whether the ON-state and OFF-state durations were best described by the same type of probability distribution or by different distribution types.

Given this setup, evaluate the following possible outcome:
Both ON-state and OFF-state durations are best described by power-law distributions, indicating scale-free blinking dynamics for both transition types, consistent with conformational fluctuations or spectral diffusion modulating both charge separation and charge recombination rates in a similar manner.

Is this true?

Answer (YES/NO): NO